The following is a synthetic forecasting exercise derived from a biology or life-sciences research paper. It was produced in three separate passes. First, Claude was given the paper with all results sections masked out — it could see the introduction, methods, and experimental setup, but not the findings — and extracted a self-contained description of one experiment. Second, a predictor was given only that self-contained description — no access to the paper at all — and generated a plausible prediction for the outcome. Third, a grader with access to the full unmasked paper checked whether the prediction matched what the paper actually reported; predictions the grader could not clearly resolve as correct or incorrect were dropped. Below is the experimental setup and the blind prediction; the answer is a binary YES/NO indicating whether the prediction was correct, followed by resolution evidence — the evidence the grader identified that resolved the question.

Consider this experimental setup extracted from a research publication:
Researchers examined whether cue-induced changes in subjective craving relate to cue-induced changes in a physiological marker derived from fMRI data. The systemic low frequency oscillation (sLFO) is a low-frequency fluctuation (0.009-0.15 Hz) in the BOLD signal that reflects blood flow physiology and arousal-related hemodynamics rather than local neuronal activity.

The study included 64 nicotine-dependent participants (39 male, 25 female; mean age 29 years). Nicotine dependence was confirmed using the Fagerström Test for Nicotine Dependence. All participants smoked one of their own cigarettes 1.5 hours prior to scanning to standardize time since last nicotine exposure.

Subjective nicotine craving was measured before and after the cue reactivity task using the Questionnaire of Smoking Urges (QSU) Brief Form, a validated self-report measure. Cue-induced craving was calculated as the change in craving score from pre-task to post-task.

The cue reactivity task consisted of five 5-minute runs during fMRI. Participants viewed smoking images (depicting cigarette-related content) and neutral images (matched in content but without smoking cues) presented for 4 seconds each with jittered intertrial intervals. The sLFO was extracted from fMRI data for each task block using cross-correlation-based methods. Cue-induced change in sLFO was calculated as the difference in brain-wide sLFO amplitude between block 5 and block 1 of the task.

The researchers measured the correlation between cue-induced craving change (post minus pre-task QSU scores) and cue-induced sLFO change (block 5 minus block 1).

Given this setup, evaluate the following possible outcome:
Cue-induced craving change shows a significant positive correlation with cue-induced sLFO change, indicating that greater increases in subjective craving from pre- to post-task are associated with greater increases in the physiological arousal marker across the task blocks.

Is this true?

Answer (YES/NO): NO